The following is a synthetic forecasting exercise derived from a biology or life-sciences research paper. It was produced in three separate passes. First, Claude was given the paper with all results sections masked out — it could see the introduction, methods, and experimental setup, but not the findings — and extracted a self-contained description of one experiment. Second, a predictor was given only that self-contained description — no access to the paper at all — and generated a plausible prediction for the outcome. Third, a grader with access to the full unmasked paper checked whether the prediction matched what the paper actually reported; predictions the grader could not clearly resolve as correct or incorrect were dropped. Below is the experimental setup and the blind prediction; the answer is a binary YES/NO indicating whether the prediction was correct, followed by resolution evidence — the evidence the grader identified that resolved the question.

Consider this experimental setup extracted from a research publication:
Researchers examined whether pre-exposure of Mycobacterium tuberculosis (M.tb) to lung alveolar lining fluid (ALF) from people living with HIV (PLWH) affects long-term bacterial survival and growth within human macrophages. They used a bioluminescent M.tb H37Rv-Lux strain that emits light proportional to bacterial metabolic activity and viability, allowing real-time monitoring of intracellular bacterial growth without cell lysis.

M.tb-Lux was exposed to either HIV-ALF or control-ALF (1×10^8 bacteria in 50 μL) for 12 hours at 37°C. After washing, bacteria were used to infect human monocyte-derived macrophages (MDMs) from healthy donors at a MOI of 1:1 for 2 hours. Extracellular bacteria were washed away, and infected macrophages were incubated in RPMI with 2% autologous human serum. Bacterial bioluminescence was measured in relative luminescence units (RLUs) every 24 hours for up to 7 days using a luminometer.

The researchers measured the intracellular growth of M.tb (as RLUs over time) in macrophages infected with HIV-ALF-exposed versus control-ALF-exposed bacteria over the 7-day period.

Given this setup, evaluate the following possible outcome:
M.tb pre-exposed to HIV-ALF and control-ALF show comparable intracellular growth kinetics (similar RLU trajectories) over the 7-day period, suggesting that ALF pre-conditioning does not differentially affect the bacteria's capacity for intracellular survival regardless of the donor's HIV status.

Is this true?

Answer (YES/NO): NO